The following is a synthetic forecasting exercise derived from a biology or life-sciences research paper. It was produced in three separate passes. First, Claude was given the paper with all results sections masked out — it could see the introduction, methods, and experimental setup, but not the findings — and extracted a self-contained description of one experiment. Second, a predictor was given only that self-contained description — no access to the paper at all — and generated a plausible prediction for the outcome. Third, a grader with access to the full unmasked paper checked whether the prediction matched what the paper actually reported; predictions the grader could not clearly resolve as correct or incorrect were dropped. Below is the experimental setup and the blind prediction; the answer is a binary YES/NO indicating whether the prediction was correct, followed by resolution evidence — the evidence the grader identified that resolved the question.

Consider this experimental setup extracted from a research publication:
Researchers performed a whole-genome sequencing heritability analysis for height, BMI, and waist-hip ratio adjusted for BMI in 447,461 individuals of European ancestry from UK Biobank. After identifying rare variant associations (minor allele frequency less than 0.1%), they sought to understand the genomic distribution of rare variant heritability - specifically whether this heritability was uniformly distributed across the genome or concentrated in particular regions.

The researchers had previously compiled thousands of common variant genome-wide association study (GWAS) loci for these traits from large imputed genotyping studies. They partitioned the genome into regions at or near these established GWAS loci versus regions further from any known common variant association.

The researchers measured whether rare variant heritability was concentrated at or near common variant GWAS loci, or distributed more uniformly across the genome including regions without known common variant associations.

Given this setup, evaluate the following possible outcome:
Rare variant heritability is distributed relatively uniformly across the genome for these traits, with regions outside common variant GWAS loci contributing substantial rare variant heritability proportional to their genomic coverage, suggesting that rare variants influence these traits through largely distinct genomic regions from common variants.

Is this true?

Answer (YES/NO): NO